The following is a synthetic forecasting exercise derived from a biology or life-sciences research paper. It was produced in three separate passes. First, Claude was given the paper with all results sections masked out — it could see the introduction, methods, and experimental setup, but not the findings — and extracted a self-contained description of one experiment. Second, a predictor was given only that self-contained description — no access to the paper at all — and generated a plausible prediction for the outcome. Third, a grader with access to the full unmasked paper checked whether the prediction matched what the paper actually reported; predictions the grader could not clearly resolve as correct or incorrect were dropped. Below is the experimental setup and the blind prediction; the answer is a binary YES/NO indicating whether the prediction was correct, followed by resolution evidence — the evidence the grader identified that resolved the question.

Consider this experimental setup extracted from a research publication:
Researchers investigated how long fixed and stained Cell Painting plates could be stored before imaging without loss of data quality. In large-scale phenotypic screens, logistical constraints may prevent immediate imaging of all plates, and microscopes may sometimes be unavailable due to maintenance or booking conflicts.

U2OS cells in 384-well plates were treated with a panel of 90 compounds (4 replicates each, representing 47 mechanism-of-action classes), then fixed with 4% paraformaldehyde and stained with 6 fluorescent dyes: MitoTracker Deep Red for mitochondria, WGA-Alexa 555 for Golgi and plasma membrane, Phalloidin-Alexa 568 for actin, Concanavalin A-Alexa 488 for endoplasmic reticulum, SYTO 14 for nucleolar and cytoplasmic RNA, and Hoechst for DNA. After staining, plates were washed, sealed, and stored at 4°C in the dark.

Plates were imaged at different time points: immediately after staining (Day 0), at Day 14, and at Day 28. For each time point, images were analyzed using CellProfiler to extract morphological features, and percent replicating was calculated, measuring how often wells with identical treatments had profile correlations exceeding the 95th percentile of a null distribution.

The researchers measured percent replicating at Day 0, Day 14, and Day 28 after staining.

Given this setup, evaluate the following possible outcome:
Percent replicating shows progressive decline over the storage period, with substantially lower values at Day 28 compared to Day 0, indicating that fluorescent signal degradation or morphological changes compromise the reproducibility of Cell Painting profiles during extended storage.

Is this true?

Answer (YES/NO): NO